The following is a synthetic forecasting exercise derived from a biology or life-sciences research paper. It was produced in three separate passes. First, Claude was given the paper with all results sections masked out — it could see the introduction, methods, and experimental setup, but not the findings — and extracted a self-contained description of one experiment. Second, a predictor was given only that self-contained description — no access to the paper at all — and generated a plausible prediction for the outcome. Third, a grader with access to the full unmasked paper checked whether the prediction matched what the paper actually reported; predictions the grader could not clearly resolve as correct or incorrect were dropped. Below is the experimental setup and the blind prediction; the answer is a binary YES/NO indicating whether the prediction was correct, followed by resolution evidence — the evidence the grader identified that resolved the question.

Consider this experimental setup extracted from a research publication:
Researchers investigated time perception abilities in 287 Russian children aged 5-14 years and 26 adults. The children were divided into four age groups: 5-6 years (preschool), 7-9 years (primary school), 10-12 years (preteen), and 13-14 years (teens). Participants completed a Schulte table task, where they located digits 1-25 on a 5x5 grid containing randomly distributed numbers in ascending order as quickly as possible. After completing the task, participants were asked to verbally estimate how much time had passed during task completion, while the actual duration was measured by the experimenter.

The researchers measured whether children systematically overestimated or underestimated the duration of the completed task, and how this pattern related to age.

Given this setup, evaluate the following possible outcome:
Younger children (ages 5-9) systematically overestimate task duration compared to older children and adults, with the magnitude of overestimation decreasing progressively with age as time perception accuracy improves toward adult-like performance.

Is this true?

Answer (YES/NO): NO